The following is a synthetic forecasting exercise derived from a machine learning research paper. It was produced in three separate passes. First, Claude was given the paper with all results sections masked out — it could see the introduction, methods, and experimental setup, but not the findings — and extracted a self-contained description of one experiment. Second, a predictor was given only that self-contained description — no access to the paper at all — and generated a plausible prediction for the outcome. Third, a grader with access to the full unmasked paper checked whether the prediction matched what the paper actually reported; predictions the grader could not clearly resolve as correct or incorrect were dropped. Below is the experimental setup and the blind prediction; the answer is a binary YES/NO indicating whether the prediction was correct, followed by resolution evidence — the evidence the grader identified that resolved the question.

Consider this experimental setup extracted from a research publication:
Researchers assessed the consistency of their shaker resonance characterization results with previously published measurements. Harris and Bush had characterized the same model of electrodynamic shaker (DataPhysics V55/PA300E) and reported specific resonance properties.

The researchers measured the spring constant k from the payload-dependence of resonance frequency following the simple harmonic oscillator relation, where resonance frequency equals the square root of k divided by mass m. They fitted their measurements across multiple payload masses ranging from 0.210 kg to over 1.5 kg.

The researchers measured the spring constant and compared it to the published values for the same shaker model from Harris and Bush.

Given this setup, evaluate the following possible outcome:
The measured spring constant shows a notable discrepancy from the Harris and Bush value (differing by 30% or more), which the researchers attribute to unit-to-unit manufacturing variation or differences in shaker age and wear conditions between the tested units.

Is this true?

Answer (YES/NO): NO